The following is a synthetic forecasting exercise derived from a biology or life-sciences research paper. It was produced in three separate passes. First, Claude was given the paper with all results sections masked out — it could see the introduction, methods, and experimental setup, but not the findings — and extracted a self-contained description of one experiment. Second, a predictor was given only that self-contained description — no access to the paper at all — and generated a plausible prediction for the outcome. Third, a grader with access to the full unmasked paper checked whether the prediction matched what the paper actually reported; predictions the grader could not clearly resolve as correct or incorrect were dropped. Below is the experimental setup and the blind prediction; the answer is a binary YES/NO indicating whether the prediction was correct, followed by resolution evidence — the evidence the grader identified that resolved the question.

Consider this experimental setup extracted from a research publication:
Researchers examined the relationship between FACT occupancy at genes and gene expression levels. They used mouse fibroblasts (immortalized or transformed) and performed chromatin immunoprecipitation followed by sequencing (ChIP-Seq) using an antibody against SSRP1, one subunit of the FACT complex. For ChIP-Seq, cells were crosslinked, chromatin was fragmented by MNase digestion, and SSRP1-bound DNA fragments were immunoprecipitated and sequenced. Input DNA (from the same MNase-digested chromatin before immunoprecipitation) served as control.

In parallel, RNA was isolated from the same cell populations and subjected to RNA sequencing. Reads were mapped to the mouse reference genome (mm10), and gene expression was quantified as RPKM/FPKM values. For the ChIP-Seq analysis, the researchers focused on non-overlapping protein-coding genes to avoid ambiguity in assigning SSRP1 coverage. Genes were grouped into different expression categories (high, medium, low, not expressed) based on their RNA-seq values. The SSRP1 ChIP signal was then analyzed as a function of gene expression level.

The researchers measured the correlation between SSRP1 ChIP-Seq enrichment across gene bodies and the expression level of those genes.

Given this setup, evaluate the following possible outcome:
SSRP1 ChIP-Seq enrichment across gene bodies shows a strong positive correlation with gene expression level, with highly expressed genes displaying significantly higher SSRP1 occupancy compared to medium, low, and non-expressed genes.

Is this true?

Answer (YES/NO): NO